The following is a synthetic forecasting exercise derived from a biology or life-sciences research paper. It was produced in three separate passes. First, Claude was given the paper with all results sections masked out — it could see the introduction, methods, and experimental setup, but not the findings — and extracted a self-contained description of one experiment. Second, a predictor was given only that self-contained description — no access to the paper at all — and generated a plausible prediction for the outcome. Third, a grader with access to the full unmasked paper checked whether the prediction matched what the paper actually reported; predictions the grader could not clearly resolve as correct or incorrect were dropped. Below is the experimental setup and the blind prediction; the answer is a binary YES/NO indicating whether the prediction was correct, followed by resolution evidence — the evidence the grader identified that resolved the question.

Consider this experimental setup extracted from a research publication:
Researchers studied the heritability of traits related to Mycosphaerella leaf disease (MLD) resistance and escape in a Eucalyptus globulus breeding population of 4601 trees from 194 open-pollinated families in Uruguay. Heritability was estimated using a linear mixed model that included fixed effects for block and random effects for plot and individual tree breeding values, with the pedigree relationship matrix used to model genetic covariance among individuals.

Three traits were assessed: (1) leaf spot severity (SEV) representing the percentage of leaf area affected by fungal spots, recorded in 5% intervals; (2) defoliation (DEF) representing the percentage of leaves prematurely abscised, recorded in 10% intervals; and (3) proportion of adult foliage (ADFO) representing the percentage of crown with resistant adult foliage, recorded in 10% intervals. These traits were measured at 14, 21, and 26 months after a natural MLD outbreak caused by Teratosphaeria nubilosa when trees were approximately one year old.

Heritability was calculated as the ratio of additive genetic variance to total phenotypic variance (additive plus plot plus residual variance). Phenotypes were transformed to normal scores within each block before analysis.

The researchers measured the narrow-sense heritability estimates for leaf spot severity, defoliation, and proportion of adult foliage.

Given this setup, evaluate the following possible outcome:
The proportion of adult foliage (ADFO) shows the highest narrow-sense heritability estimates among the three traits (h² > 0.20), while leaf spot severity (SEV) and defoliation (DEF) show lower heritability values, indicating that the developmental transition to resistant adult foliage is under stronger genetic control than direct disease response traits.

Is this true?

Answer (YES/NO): NO